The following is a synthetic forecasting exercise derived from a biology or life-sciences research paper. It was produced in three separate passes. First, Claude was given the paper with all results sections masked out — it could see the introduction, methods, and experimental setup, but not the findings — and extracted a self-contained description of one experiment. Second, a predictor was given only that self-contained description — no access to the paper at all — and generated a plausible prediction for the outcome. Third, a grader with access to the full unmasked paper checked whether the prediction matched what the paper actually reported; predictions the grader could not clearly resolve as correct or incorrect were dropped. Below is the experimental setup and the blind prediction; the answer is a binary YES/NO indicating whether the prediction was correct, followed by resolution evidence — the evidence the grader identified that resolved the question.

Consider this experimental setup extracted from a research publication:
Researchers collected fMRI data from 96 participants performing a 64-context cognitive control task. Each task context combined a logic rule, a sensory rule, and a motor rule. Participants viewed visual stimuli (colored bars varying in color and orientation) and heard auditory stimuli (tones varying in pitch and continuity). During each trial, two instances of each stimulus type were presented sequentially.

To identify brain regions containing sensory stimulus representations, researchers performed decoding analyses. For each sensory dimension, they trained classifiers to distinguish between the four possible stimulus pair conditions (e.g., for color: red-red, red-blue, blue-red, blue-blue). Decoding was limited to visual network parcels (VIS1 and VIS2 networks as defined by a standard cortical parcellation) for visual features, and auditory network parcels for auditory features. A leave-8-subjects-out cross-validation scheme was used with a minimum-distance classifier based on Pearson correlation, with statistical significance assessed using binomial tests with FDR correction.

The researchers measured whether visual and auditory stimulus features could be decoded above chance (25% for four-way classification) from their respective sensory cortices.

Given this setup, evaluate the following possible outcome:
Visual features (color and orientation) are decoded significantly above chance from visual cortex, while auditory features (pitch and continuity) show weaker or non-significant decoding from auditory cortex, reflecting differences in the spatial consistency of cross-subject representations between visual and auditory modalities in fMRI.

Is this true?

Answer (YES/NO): NO